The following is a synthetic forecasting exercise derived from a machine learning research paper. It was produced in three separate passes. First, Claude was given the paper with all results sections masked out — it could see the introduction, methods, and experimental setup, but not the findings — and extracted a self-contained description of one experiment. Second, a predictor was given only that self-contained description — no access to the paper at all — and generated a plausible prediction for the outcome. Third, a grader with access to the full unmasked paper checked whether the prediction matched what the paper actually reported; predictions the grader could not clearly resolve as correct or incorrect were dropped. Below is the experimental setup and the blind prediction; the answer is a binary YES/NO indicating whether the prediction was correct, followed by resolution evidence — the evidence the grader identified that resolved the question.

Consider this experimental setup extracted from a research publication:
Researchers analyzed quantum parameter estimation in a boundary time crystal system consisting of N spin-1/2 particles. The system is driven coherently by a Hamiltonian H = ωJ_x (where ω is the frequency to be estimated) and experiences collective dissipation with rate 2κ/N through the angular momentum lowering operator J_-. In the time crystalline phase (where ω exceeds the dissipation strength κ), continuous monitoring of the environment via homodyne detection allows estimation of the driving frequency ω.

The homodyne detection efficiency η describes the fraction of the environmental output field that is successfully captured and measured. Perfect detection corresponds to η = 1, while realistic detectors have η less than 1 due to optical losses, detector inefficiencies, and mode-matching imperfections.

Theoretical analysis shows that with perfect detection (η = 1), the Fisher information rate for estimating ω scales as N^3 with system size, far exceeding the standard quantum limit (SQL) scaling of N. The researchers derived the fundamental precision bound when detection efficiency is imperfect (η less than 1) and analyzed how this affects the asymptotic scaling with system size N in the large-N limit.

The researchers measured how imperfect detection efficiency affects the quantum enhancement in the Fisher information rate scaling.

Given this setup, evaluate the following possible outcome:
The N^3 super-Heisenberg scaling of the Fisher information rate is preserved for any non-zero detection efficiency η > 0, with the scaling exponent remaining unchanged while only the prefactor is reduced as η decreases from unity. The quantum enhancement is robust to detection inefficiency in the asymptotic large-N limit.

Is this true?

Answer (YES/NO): NO